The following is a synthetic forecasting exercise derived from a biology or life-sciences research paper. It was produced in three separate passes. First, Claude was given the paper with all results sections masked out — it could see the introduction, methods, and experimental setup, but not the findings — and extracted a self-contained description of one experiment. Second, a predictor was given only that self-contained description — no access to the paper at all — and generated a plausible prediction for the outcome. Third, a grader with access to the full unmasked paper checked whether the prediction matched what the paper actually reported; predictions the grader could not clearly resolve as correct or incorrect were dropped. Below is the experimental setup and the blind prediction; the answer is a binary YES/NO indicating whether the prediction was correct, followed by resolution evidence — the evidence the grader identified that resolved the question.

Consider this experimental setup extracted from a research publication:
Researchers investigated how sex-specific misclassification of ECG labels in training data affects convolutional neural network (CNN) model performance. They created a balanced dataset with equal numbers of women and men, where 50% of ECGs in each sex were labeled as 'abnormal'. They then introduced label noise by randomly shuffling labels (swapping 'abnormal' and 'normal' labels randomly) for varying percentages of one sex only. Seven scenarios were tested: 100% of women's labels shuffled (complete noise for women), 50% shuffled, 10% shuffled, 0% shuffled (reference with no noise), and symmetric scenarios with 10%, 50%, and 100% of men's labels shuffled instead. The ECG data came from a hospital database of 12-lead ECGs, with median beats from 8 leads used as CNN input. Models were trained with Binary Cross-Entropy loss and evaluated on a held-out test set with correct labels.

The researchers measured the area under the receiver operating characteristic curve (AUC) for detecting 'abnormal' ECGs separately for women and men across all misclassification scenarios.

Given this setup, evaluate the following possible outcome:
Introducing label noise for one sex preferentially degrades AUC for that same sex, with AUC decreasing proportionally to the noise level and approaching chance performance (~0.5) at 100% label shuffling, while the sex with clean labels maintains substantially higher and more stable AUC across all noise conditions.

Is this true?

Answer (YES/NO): NO